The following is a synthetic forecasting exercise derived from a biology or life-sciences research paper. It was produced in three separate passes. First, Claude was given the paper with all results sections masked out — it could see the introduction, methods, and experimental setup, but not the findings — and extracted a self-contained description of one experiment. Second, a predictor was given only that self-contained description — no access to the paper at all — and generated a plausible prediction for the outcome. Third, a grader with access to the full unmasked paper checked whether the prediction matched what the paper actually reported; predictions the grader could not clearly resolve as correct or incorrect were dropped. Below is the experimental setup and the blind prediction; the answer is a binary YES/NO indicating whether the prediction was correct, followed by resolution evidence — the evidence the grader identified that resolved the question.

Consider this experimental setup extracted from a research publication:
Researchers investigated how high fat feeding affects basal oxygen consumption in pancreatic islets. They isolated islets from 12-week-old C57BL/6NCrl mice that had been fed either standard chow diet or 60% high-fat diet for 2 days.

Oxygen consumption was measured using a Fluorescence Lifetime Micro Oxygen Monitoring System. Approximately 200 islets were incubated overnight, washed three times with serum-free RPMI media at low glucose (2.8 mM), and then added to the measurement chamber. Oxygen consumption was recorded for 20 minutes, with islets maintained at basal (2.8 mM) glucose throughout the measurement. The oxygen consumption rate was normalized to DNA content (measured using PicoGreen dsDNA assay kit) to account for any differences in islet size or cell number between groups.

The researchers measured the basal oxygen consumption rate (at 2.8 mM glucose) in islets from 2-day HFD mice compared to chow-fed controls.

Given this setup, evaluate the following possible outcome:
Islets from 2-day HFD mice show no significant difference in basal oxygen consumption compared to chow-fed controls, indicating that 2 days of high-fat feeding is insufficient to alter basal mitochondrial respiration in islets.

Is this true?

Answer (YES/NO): NO